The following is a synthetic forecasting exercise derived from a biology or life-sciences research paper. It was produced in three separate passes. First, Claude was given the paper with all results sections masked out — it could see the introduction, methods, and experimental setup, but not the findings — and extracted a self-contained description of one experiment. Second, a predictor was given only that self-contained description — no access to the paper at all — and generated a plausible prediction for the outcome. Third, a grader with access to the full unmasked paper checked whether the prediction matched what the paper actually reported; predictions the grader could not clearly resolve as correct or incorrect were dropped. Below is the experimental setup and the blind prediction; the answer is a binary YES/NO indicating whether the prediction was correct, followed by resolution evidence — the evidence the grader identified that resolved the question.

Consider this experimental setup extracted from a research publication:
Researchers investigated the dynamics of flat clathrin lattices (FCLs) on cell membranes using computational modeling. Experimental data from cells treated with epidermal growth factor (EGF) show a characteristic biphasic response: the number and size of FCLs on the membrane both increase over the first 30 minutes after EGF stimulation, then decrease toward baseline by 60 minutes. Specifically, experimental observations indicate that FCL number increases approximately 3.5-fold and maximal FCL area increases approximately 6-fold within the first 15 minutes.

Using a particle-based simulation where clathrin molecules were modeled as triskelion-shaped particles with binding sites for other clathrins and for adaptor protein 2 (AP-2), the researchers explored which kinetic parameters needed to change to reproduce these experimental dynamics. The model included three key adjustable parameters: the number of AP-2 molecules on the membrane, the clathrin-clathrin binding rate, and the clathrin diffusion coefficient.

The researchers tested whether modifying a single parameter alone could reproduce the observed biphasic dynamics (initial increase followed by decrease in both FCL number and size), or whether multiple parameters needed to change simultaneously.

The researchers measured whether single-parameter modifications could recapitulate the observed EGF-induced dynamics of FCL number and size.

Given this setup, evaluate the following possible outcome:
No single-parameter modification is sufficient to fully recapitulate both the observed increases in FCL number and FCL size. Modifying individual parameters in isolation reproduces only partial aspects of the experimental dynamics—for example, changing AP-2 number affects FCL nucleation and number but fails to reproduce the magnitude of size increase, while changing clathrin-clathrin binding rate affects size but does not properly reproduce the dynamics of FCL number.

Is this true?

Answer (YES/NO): NO